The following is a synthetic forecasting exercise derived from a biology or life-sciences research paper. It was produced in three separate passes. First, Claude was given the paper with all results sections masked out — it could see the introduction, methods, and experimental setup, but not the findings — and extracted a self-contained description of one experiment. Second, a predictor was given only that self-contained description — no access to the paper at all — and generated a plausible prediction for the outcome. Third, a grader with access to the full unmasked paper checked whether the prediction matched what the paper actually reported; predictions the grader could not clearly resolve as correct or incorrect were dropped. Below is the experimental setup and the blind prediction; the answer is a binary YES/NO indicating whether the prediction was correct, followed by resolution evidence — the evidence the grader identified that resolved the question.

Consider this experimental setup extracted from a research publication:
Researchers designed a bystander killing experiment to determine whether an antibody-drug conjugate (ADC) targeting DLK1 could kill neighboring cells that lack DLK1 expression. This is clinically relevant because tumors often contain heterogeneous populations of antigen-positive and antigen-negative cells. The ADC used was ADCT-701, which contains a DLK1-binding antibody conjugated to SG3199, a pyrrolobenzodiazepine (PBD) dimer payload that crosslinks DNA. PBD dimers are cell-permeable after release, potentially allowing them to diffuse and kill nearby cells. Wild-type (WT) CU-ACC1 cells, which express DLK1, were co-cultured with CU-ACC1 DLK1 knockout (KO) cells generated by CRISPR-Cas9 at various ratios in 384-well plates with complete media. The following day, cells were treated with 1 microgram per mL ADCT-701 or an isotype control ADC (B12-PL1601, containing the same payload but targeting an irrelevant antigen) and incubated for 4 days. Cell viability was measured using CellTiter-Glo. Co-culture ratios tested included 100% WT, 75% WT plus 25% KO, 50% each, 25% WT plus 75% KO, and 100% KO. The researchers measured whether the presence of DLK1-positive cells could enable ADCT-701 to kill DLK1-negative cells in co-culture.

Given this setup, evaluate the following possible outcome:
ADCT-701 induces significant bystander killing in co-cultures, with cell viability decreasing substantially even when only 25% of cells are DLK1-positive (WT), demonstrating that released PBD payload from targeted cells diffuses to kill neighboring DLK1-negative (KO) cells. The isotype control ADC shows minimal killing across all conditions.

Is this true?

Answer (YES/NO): YES